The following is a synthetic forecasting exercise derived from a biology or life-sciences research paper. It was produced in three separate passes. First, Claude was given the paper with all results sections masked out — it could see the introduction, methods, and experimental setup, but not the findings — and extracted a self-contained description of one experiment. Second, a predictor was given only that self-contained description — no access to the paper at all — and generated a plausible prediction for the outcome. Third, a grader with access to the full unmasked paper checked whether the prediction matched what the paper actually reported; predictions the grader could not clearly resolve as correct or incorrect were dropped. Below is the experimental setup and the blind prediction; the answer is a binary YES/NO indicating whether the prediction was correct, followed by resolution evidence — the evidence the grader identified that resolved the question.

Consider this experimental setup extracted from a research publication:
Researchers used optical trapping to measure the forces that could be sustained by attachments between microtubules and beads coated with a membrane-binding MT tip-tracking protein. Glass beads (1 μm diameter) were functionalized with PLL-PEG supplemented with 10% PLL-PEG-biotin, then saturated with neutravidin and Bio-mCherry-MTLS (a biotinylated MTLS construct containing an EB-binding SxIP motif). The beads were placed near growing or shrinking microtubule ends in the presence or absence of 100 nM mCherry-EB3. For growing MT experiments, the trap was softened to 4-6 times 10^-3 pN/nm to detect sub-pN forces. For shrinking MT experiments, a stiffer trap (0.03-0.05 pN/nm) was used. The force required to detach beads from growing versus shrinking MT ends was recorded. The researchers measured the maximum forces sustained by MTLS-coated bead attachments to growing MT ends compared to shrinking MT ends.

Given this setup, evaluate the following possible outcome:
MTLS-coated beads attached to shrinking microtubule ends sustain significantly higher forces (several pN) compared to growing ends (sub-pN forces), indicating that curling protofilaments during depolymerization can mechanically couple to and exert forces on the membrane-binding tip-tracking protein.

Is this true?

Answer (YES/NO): YES